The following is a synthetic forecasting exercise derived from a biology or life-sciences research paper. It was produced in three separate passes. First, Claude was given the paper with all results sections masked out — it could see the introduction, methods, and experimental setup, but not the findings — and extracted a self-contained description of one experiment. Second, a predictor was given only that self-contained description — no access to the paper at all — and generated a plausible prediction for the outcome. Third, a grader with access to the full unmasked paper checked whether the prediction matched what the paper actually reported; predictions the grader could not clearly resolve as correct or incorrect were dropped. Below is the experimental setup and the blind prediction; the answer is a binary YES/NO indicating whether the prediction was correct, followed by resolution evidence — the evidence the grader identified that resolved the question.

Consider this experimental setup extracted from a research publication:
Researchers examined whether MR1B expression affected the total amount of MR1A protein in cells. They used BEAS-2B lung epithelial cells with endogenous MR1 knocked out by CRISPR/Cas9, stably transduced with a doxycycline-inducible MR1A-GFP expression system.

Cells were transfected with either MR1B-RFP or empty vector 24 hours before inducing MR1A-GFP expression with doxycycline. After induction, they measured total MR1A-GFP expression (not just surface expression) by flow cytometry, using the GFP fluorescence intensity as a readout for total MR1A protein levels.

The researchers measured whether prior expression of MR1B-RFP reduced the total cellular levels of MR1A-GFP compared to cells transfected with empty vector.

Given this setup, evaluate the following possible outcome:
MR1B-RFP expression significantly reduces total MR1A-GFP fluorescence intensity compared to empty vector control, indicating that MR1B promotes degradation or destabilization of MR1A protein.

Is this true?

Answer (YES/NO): NO